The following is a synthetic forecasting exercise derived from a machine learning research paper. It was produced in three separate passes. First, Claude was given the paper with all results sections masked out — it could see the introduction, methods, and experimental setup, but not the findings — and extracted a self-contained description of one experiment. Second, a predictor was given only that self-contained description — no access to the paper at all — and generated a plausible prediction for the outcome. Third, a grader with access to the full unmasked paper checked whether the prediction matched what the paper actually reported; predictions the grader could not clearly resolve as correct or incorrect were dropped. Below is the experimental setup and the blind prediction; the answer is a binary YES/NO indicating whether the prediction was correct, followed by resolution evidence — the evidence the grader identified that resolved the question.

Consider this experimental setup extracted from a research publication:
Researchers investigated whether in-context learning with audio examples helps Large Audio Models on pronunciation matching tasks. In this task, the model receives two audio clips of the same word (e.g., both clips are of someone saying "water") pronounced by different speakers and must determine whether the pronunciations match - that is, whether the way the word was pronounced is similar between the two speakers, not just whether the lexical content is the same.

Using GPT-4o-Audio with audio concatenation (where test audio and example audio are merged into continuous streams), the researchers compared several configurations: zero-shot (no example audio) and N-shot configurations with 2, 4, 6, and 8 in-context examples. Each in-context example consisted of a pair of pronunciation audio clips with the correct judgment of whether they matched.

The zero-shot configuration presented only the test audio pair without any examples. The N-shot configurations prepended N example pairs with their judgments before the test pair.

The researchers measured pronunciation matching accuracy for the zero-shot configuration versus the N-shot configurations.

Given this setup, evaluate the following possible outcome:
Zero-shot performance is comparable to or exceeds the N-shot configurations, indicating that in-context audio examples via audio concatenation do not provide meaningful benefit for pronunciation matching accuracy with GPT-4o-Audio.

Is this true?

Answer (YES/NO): NO